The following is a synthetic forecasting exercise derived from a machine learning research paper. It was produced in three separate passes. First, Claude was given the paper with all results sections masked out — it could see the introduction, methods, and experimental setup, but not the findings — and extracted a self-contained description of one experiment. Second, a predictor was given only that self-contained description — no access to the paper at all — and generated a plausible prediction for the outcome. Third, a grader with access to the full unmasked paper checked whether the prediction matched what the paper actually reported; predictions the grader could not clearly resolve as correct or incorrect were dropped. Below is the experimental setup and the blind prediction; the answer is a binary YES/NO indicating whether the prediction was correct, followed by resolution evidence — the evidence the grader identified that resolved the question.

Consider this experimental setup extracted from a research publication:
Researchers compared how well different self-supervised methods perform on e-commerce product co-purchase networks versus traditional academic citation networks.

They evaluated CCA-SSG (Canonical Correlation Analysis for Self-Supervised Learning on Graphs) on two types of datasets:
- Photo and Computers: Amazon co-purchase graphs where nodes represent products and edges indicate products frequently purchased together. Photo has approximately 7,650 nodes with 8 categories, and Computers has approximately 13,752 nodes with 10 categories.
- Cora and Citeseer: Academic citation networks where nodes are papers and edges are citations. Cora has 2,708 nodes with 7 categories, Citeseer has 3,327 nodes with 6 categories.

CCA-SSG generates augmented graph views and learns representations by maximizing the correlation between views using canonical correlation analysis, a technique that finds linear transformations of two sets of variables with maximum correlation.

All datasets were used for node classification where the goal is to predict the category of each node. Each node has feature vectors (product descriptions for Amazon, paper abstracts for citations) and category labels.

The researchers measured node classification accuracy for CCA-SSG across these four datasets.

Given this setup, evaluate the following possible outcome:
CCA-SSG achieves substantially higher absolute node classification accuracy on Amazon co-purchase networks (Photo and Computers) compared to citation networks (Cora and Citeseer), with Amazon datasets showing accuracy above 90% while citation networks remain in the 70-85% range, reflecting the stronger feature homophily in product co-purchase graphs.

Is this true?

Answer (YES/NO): NO